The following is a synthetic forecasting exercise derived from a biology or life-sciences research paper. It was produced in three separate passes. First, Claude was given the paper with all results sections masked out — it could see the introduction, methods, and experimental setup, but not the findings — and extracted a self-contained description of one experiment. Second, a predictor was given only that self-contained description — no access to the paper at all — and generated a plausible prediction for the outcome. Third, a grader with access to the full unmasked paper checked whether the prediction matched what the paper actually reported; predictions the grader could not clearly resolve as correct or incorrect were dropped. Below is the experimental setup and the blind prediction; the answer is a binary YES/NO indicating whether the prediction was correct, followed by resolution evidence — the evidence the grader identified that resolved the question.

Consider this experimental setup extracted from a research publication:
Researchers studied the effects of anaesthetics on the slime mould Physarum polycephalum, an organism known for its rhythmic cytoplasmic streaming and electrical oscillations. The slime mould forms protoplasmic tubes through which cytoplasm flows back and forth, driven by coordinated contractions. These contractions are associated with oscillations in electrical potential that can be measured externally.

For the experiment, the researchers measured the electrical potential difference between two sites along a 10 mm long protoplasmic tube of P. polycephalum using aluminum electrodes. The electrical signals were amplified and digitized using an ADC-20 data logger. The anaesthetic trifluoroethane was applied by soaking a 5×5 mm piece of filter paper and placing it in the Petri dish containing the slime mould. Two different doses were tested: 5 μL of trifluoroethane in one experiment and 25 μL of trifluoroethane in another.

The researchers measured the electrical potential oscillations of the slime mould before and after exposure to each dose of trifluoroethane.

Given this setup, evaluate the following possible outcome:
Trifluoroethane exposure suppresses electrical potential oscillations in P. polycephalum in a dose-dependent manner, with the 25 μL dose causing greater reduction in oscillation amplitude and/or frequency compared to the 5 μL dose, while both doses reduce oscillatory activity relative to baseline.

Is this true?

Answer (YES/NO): YES